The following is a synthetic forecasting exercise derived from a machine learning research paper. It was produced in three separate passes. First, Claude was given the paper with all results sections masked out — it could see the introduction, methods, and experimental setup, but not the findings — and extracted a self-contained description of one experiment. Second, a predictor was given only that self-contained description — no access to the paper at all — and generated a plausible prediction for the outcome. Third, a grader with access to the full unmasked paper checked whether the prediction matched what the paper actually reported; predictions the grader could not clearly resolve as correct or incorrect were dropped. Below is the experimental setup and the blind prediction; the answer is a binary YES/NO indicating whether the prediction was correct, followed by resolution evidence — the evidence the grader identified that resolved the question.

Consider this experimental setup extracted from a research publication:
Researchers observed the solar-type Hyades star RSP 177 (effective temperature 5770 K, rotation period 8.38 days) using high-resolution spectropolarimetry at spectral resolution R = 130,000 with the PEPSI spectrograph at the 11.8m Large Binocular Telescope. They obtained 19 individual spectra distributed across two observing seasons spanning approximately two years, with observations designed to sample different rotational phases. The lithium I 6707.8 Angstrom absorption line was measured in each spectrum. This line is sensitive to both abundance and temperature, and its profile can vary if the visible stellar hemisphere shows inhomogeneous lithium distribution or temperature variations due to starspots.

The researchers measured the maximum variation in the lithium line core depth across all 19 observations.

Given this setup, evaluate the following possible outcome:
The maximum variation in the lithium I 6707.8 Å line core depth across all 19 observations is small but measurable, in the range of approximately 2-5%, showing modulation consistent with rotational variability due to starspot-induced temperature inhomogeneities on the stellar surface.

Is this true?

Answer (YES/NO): NO